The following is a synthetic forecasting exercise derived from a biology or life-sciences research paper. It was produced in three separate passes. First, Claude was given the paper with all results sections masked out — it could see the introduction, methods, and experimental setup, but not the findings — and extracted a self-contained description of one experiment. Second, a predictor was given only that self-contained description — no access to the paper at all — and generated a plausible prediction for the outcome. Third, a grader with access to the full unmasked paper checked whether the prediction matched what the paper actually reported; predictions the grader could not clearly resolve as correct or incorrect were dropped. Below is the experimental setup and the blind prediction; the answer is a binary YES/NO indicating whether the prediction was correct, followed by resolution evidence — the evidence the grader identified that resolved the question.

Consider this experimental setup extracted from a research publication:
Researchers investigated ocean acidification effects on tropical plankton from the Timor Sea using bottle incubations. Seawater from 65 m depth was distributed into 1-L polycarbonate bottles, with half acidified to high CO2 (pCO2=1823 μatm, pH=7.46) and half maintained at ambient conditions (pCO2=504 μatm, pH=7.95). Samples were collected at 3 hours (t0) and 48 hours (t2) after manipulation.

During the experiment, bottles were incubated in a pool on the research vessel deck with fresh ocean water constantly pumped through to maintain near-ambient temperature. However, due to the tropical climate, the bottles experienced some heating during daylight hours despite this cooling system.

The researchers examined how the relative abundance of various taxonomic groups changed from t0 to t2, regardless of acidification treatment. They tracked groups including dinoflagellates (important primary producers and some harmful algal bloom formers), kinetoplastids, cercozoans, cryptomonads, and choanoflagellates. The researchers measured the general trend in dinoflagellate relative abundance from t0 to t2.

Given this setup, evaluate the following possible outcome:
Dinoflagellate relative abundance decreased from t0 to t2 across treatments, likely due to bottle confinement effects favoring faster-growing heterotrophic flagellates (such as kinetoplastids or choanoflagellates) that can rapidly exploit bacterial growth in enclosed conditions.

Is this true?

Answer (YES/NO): YES